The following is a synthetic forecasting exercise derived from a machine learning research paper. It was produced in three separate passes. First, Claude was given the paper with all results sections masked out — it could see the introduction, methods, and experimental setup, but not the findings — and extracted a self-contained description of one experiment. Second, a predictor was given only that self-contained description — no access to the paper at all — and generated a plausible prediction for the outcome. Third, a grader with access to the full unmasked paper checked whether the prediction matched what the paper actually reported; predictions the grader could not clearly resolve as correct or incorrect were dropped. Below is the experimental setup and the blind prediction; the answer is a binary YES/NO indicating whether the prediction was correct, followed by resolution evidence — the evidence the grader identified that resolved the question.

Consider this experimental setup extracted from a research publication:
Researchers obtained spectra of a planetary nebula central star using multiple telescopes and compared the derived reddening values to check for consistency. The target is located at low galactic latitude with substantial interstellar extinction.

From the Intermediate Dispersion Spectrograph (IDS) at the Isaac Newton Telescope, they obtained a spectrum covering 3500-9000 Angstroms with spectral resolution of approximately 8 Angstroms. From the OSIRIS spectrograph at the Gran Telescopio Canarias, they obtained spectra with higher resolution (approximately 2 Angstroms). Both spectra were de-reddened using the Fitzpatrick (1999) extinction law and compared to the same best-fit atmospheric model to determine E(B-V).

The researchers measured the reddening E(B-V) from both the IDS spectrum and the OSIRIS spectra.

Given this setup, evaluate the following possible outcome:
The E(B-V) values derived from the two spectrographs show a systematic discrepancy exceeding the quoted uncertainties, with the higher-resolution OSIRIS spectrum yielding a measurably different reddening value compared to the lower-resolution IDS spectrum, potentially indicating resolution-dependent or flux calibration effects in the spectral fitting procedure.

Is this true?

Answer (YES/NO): NO